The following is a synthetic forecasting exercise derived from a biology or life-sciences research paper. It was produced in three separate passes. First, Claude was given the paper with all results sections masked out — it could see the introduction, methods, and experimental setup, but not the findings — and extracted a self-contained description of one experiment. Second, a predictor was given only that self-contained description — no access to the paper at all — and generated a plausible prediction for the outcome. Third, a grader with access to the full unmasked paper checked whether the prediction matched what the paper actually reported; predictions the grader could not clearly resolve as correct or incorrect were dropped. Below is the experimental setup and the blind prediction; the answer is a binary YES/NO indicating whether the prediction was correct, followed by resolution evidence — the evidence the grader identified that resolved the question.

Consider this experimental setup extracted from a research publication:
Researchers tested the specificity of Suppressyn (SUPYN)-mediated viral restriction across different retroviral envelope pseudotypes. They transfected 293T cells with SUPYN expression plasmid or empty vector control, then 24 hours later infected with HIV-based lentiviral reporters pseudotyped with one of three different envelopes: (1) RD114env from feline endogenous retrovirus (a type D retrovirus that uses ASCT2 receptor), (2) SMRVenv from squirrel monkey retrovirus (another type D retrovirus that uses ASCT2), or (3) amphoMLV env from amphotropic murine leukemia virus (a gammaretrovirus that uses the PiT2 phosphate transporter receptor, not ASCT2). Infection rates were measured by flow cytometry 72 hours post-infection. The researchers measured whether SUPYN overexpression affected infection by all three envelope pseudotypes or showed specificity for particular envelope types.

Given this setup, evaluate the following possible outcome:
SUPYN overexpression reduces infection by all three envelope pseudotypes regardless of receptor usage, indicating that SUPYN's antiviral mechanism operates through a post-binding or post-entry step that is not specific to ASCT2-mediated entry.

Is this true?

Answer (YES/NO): NO